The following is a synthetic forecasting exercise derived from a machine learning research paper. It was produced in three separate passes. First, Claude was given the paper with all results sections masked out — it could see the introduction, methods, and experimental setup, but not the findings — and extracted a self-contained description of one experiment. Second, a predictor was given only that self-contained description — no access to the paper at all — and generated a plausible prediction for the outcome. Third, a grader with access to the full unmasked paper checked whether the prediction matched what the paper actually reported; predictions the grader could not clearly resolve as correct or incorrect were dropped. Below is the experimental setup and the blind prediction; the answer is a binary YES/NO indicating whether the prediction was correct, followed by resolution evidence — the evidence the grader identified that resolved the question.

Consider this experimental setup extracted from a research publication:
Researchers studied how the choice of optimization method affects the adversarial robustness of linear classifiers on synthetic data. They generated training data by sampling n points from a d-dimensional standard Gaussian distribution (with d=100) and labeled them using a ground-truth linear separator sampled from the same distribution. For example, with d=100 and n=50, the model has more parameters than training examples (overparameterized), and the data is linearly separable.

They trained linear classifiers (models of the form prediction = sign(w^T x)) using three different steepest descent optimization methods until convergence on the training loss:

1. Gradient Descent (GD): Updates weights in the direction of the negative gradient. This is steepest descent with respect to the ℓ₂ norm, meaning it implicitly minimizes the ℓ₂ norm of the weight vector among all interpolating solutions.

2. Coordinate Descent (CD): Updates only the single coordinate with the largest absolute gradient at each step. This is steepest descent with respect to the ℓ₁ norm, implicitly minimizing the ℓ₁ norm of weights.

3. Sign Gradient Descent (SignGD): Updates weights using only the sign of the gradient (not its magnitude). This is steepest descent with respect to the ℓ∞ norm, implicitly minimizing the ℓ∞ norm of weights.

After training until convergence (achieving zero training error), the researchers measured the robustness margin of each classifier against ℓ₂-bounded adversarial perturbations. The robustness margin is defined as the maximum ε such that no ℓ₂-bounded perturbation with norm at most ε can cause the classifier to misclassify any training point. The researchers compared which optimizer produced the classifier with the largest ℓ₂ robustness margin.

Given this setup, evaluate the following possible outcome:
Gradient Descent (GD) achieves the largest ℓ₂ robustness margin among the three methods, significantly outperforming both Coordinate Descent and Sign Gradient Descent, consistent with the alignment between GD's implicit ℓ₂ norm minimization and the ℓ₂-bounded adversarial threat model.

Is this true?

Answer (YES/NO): YES